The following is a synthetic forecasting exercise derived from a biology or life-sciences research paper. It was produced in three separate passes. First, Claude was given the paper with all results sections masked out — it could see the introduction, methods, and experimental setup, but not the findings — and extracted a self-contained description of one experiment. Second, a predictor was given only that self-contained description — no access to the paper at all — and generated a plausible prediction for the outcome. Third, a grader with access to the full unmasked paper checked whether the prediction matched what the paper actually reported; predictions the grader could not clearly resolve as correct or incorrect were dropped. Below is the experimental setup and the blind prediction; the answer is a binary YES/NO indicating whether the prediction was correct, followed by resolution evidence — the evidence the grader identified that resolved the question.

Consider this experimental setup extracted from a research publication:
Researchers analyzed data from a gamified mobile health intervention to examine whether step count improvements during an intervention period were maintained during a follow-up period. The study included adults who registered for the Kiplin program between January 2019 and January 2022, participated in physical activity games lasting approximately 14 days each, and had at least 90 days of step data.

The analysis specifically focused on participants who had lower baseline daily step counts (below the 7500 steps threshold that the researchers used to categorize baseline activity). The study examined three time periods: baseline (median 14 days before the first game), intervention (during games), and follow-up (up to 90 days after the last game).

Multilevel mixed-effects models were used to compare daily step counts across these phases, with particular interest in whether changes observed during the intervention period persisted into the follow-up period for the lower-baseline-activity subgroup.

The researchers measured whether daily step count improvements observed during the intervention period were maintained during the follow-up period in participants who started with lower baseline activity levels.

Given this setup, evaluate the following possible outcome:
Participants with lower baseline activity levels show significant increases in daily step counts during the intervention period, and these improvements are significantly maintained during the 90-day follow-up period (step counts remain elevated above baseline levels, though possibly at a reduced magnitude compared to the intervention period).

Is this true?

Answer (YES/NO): YES